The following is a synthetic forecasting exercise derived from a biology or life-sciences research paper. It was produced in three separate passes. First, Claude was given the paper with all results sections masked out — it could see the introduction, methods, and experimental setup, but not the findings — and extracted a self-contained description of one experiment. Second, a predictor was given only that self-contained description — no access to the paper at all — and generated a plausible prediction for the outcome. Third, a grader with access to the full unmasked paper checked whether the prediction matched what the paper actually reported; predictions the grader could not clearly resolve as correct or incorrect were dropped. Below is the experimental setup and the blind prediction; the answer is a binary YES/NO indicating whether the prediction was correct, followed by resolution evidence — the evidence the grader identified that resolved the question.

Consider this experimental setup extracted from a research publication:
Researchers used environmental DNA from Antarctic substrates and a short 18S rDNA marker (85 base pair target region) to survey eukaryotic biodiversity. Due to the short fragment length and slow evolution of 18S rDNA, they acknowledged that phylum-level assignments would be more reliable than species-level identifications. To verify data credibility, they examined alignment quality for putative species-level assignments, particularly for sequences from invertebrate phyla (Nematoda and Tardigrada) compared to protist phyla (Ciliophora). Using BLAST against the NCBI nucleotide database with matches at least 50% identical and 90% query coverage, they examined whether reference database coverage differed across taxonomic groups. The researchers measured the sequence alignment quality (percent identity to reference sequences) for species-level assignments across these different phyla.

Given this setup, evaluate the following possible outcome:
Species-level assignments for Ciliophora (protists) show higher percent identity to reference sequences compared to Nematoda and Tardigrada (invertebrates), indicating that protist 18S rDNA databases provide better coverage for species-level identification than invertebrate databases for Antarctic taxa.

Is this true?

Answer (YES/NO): NO